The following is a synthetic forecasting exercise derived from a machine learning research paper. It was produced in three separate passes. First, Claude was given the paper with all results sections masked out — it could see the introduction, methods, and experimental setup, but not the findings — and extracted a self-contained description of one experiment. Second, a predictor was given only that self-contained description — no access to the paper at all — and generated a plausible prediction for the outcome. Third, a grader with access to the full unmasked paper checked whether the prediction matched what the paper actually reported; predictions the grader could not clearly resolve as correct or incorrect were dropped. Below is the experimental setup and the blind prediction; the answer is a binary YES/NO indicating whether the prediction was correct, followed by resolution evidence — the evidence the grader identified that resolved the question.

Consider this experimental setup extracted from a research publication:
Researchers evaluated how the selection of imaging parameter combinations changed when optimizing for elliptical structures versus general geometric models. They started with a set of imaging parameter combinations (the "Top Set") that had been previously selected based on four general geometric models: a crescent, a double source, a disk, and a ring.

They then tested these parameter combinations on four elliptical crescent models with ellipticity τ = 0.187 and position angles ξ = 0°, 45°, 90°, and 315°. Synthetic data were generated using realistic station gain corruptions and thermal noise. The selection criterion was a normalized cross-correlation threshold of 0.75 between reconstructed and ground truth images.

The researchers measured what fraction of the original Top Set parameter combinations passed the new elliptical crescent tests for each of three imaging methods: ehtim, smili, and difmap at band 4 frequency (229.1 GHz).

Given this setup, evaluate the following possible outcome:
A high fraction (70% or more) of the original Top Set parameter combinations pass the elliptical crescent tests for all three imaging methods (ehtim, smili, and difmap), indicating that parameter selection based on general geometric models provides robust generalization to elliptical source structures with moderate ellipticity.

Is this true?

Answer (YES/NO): NO